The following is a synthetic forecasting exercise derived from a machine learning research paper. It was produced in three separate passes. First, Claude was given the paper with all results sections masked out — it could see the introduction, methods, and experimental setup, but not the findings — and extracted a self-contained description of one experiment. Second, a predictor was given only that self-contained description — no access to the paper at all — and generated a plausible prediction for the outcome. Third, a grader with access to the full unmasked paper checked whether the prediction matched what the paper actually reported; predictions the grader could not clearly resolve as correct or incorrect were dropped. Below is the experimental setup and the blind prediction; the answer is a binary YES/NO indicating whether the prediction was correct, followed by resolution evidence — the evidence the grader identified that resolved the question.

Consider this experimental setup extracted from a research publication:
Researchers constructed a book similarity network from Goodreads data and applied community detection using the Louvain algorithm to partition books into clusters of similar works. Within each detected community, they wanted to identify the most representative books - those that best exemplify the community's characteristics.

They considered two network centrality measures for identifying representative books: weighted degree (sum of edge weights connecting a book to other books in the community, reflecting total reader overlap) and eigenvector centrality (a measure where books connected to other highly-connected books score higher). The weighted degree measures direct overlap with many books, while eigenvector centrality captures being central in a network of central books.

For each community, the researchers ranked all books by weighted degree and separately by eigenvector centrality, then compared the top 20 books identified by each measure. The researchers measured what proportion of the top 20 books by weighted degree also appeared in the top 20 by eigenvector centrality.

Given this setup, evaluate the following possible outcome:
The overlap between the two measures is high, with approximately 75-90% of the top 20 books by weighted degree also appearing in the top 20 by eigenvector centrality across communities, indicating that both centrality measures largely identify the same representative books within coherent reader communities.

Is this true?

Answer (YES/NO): NO